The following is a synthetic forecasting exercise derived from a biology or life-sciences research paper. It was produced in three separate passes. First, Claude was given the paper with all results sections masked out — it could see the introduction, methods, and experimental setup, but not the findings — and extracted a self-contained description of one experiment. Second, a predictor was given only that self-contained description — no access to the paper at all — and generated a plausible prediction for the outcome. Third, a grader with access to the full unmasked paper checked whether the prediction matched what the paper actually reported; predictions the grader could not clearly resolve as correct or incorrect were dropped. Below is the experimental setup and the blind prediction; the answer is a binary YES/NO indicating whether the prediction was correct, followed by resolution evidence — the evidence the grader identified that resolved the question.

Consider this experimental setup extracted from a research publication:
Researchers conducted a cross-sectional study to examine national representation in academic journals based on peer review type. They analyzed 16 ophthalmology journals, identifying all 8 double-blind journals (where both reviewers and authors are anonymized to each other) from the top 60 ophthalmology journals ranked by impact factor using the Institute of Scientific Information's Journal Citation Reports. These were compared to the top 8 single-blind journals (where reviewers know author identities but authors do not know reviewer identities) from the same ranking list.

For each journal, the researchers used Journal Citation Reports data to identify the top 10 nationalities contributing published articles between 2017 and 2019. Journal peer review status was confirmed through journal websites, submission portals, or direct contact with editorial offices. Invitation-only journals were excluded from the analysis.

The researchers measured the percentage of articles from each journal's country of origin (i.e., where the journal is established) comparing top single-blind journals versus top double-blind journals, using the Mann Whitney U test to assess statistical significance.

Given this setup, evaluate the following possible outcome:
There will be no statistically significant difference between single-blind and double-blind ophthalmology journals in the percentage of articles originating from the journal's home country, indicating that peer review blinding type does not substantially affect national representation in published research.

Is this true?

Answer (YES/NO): YES